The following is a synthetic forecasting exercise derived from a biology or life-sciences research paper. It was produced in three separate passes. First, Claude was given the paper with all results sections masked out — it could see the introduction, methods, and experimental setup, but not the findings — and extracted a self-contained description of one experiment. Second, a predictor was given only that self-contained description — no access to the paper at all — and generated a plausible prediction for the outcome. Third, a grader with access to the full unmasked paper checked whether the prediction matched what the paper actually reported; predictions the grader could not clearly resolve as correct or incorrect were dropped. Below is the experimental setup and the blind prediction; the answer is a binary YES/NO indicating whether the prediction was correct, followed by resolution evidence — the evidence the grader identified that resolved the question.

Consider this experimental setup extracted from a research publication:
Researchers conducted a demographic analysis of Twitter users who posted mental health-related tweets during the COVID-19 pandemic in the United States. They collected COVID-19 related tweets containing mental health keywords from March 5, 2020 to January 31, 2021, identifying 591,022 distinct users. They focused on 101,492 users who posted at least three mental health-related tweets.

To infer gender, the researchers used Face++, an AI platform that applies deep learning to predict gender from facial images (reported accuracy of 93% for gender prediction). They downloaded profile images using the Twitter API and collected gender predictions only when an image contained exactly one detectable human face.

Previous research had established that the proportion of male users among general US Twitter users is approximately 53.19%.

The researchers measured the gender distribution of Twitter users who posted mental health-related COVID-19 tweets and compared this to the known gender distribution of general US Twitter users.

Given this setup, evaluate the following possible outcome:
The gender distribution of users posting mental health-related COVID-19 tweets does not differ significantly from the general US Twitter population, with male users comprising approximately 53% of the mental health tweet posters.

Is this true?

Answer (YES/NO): NO